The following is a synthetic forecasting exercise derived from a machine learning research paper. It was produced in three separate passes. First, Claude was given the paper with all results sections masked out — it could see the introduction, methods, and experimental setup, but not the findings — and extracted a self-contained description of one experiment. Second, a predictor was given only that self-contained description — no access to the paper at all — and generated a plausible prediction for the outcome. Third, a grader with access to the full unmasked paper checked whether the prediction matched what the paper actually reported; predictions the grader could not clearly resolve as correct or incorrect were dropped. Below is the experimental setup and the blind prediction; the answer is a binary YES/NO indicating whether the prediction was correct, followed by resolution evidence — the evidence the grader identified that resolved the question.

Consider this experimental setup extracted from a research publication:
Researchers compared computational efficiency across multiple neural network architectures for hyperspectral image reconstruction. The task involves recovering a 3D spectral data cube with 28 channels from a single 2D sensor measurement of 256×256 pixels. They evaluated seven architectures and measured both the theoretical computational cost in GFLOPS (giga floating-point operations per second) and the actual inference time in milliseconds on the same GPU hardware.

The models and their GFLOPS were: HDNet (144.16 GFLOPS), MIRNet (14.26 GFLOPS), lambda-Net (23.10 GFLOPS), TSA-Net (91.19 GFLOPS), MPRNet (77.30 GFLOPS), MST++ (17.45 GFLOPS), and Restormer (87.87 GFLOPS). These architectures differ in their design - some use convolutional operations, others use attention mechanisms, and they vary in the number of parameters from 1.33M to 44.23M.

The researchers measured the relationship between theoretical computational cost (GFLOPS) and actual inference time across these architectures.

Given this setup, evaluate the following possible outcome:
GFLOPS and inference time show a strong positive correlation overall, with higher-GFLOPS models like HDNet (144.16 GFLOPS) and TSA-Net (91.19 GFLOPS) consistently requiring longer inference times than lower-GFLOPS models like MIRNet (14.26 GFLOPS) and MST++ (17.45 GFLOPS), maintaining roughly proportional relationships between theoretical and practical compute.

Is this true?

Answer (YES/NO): NO